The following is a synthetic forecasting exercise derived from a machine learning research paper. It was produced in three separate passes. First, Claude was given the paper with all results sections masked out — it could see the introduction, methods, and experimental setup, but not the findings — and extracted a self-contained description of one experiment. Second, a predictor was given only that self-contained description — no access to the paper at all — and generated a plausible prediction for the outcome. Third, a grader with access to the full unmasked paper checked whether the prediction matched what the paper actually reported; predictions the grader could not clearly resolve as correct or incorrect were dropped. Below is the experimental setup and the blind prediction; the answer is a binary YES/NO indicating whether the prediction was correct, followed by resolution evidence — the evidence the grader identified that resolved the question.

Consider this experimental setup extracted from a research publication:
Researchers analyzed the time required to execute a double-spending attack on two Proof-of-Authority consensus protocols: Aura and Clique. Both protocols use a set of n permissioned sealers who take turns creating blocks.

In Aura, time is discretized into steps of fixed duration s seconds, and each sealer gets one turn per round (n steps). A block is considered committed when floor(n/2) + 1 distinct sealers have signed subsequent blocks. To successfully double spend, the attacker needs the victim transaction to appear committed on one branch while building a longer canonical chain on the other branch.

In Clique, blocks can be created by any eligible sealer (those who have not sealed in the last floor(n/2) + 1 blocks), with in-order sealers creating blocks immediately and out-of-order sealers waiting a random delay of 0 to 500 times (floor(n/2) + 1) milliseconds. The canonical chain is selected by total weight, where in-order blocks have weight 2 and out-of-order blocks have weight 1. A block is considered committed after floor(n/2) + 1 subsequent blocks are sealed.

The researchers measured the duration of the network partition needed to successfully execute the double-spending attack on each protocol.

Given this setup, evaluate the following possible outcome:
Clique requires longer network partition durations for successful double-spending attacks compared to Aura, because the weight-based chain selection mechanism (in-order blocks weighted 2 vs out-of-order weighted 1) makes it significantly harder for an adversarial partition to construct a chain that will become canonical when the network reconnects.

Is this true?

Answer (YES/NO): NO